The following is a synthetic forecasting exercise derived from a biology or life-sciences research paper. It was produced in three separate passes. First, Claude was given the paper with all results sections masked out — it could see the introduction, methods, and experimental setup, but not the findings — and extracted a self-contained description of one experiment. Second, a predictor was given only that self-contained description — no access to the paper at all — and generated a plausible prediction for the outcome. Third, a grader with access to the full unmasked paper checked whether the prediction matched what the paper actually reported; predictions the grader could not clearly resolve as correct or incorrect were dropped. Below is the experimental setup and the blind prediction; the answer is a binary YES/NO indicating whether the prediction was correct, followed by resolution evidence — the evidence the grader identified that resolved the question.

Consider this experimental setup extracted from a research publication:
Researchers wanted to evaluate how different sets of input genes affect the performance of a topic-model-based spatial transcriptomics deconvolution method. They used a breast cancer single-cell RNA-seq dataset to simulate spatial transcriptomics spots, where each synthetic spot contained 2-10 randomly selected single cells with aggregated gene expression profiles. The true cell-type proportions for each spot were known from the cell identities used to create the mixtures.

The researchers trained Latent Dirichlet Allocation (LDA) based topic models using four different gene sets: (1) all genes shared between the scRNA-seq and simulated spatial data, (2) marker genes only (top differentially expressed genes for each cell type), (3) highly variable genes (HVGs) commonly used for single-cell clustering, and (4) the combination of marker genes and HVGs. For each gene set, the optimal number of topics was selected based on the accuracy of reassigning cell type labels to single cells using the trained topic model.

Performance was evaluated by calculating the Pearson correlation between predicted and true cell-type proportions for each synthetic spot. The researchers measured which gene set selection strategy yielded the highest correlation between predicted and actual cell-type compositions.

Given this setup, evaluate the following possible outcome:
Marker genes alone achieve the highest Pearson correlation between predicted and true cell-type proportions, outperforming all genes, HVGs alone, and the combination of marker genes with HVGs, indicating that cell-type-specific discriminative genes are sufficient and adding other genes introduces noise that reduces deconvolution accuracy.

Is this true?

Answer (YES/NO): NO